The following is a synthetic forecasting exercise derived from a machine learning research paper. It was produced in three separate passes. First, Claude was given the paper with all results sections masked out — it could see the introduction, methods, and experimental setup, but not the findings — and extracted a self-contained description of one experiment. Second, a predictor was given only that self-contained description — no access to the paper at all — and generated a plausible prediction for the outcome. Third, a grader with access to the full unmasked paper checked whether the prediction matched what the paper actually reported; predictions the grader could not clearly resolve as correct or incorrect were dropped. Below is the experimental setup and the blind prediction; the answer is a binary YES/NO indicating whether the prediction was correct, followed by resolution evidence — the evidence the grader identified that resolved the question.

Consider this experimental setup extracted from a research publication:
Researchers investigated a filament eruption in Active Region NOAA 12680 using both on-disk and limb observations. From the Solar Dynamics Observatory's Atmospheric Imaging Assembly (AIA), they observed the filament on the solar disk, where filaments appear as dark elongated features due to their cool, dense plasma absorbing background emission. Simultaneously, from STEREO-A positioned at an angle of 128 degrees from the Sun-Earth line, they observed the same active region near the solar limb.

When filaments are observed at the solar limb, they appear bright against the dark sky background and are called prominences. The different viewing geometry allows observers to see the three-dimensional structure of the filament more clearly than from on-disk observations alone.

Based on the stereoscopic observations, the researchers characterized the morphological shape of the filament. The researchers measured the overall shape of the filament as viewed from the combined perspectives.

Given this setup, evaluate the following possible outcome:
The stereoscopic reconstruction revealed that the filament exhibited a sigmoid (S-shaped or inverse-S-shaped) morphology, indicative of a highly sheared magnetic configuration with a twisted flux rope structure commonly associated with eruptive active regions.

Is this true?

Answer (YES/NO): NO